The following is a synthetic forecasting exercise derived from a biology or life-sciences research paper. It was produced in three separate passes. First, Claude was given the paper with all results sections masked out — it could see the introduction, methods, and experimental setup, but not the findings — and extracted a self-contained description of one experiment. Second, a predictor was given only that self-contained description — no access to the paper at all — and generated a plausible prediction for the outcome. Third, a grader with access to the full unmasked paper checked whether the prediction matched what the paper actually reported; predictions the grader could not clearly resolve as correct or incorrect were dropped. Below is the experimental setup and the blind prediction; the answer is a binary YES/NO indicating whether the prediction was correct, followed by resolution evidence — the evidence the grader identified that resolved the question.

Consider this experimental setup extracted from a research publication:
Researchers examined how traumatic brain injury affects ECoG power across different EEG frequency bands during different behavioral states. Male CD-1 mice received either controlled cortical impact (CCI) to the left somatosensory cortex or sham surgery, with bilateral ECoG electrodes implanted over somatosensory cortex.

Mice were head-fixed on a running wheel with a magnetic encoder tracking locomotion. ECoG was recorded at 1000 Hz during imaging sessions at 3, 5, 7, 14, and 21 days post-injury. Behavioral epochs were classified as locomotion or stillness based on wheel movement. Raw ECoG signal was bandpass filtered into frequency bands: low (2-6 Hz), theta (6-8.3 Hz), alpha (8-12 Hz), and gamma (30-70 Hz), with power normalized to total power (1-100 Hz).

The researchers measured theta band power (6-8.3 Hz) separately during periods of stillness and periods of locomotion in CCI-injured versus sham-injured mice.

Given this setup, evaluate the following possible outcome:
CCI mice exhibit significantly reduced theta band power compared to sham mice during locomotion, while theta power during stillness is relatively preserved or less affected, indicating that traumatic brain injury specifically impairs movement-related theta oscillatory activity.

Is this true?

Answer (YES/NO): NO